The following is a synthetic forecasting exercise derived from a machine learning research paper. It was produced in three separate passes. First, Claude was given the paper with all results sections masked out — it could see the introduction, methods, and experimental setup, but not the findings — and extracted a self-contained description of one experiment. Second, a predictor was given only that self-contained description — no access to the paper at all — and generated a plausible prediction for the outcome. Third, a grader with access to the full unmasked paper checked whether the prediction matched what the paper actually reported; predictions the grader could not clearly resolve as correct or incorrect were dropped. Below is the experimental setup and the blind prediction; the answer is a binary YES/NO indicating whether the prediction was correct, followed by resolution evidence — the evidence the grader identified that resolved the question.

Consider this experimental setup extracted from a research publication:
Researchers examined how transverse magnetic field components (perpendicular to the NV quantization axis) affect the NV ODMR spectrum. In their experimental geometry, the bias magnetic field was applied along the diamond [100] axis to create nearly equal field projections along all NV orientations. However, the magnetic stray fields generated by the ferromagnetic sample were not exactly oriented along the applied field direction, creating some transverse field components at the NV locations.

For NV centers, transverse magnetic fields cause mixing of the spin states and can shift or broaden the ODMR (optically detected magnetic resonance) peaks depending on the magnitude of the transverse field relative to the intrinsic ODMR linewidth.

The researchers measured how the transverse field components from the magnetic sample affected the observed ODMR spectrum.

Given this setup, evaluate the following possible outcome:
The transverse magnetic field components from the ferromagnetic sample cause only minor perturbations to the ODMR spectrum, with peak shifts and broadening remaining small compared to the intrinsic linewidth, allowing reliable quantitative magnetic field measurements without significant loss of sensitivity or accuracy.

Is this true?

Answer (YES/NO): YES